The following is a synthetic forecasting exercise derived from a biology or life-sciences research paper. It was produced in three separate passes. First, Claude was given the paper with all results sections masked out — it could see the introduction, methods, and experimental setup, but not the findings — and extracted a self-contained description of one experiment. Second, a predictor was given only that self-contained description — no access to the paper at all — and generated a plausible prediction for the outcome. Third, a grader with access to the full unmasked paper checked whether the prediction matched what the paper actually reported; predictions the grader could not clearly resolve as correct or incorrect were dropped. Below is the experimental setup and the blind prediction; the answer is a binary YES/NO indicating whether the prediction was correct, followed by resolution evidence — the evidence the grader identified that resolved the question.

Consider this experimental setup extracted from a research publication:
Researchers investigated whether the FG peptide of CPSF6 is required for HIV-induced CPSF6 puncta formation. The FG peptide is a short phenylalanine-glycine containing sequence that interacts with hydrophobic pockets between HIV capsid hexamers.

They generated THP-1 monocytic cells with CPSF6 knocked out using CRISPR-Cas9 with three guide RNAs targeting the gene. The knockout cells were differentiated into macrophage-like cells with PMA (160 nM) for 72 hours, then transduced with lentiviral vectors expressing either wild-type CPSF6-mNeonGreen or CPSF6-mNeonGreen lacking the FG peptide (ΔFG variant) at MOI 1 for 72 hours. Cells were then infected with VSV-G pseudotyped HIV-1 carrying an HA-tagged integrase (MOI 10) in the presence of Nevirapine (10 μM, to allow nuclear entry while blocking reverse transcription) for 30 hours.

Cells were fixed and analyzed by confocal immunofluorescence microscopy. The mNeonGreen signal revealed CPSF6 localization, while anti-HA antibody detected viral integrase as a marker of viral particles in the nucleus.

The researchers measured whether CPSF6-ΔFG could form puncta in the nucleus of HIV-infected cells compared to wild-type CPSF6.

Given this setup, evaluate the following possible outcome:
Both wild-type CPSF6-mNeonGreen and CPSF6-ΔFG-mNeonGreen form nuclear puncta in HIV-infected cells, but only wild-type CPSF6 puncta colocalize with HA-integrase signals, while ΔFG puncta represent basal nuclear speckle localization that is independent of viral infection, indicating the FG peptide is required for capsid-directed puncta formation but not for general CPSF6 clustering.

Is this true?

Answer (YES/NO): NO